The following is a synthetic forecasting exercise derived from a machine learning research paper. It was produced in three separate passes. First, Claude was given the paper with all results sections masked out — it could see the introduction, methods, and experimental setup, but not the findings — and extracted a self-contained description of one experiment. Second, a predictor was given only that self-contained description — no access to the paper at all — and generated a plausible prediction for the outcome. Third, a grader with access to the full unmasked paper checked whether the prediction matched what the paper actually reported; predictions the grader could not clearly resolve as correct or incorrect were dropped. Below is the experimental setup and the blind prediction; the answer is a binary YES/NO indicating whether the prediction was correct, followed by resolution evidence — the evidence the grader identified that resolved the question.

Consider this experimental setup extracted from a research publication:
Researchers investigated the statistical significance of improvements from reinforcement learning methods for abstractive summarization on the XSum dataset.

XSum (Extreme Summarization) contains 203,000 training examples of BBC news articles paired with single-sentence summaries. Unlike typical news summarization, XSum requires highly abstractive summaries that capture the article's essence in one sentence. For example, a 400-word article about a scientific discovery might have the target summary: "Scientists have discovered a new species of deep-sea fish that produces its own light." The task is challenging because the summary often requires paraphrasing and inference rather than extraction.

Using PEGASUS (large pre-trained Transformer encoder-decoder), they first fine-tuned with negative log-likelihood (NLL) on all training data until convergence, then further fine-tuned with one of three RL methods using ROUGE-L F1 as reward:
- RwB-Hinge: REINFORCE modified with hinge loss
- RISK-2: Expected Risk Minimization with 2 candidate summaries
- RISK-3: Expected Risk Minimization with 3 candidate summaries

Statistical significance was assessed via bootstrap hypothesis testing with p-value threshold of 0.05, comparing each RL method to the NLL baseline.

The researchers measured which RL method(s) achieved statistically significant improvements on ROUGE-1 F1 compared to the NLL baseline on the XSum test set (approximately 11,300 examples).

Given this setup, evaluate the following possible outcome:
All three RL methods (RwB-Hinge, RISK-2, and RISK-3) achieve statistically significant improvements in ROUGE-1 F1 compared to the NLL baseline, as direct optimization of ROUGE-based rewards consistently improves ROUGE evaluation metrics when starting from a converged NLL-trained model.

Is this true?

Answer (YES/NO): YES